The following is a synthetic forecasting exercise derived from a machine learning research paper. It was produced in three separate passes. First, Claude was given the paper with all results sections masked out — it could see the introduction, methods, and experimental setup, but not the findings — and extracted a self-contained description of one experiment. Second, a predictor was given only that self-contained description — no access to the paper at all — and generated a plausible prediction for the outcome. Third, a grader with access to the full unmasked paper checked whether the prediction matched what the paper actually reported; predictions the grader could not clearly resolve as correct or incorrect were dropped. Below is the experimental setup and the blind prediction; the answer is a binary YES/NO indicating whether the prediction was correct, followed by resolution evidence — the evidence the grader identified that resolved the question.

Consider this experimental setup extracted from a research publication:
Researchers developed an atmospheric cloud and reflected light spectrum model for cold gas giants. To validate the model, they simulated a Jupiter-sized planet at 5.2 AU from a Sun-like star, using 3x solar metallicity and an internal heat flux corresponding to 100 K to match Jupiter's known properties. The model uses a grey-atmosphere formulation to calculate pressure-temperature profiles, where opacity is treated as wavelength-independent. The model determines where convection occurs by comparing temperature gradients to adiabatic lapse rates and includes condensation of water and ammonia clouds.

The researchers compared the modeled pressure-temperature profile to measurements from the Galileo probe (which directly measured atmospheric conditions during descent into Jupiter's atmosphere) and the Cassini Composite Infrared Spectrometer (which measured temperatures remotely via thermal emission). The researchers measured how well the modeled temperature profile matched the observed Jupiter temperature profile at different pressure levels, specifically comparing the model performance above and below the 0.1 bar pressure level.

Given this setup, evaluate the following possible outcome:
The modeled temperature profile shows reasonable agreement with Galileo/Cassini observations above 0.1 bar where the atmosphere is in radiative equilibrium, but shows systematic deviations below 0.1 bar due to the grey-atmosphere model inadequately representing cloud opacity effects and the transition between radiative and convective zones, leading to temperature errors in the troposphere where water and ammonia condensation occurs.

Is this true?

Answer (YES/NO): NO